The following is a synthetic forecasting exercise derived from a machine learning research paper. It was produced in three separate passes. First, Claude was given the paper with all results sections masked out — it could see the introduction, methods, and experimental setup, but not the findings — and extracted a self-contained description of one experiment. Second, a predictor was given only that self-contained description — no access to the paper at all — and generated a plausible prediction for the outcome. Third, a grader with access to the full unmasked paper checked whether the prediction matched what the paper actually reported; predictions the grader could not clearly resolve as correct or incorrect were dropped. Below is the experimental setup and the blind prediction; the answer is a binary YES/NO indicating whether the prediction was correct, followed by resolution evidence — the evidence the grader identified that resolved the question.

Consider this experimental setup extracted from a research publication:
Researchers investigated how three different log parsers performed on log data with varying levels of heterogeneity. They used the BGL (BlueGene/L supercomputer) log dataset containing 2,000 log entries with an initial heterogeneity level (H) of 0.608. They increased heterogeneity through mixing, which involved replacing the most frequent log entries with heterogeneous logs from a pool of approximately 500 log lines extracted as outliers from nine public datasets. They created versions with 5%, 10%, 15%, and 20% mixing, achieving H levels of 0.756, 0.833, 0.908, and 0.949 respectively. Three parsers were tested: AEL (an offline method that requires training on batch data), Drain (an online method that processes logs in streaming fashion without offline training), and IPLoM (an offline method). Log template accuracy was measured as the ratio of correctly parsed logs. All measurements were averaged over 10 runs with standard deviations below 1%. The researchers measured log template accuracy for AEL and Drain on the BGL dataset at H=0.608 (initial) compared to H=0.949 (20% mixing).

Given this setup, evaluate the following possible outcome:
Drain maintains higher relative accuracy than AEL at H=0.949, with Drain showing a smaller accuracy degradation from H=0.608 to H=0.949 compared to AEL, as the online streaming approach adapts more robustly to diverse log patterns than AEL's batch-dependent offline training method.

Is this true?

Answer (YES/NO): NO